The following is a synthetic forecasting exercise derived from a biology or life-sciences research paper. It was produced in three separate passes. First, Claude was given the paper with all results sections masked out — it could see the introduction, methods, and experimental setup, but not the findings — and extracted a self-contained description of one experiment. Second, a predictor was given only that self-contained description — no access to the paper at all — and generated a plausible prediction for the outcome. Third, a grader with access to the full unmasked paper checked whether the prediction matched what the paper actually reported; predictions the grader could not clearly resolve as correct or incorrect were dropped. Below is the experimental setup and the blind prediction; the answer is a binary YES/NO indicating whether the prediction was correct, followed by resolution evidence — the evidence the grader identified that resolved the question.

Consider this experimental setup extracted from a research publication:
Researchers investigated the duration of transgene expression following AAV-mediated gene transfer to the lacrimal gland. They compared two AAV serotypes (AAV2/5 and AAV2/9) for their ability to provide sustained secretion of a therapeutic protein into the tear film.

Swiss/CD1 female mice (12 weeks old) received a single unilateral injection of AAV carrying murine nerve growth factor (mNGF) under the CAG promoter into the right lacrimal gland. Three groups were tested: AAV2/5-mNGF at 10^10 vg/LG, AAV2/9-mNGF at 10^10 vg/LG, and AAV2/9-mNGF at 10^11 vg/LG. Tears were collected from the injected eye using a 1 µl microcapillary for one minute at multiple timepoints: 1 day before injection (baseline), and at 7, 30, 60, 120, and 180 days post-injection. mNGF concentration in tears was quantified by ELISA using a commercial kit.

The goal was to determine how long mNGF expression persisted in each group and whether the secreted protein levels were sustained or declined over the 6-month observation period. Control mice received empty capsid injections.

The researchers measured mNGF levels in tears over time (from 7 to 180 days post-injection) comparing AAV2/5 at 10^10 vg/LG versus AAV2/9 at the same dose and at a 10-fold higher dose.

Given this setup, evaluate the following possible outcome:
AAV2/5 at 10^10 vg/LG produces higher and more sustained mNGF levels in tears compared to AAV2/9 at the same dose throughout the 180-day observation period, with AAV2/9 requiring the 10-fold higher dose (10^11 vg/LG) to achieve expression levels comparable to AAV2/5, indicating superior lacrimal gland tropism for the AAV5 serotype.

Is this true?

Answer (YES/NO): NO